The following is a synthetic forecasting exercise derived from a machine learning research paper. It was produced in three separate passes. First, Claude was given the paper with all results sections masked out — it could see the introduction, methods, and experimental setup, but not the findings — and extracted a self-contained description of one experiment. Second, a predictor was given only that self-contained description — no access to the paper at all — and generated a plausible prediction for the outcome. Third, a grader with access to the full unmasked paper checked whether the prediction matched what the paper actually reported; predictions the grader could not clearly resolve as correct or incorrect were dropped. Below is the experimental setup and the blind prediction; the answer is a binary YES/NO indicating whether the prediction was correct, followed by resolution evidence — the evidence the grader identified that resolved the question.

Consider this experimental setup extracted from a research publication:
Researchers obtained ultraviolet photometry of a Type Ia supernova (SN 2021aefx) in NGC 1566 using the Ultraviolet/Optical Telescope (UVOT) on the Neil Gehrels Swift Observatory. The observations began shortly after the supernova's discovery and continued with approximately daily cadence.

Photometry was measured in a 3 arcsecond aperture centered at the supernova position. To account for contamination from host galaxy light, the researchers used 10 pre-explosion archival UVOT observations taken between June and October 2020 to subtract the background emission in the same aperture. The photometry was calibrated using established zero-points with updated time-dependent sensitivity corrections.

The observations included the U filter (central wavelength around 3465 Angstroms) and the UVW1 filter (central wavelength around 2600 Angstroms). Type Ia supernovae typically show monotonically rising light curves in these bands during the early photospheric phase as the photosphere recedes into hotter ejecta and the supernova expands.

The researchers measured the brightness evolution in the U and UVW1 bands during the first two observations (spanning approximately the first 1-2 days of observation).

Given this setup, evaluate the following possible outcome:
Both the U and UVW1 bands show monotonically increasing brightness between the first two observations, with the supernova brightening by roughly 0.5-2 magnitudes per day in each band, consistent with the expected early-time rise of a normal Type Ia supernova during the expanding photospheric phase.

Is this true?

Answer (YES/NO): NO